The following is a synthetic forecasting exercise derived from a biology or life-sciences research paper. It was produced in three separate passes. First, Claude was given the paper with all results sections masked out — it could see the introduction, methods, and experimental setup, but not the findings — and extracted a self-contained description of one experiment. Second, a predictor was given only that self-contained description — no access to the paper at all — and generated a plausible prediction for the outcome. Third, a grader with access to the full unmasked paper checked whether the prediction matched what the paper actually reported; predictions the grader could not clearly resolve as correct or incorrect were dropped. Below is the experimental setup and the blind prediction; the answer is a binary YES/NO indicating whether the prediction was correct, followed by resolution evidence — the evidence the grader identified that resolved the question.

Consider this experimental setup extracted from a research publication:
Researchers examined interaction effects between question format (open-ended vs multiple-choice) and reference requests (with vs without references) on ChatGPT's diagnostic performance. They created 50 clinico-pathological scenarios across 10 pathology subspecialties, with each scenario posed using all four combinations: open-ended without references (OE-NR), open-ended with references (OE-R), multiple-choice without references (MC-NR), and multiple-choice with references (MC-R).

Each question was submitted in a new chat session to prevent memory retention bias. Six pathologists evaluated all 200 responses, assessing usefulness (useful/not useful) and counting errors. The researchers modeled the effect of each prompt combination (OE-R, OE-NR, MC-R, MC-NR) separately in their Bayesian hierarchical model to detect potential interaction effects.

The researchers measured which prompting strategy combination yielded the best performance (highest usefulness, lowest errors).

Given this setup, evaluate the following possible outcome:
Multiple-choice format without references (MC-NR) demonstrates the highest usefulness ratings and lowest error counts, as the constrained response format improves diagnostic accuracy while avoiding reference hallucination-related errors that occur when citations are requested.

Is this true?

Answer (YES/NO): YES